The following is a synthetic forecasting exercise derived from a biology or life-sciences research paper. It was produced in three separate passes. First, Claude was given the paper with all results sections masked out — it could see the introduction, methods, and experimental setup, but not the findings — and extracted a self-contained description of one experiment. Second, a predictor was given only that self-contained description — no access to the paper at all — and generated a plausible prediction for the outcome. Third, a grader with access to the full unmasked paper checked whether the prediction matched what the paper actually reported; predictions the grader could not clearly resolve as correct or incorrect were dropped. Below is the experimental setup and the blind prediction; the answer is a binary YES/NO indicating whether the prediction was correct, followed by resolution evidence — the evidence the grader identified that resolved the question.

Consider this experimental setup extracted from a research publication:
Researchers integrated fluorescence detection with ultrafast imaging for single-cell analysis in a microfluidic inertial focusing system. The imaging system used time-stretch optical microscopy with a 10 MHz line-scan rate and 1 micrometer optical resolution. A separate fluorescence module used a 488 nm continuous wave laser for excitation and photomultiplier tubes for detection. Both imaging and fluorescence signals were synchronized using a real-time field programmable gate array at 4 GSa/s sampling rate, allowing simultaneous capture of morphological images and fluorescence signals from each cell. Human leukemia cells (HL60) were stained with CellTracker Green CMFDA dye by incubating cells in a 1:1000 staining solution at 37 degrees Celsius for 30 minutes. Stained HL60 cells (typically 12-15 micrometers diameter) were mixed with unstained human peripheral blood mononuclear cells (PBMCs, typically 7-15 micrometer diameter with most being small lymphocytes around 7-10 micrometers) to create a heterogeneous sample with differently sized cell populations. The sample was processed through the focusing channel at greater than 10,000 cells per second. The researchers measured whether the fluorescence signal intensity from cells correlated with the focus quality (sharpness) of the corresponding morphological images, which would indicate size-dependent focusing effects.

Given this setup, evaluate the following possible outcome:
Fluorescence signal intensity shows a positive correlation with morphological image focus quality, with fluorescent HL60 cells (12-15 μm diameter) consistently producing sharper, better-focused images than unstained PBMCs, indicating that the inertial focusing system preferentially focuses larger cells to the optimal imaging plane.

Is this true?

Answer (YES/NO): NO